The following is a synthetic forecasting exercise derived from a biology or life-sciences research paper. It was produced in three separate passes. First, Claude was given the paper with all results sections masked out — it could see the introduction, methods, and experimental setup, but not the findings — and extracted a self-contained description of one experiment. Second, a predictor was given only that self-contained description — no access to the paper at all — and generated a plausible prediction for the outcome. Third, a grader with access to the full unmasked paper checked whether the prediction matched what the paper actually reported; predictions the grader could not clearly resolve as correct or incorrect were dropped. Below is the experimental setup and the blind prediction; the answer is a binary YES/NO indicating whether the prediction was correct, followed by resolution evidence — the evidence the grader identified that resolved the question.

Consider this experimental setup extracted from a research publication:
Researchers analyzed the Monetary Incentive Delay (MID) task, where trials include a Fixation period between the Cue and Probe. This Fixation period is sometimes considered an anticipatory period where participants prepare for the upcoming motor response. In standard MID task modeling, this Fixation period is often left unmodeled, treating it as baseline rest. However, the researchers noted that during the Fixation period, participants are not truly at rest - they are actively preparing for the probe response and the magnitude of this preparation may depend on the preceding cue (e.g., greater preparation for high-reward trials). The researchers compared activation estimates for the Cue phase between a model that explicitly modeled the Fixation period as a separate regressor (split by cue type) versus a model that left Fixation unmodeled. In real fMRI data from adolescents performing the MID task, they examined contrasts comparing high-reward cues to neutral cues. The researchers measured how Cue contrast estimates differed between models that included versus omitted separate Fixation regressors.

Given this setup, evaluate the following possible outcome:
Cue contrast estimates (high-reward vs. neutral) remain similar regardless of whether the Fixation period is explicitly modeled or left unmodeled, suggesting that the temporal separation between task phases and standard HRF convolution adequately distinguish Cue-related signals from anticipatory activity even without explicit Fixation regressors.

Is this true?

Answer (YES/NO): NO